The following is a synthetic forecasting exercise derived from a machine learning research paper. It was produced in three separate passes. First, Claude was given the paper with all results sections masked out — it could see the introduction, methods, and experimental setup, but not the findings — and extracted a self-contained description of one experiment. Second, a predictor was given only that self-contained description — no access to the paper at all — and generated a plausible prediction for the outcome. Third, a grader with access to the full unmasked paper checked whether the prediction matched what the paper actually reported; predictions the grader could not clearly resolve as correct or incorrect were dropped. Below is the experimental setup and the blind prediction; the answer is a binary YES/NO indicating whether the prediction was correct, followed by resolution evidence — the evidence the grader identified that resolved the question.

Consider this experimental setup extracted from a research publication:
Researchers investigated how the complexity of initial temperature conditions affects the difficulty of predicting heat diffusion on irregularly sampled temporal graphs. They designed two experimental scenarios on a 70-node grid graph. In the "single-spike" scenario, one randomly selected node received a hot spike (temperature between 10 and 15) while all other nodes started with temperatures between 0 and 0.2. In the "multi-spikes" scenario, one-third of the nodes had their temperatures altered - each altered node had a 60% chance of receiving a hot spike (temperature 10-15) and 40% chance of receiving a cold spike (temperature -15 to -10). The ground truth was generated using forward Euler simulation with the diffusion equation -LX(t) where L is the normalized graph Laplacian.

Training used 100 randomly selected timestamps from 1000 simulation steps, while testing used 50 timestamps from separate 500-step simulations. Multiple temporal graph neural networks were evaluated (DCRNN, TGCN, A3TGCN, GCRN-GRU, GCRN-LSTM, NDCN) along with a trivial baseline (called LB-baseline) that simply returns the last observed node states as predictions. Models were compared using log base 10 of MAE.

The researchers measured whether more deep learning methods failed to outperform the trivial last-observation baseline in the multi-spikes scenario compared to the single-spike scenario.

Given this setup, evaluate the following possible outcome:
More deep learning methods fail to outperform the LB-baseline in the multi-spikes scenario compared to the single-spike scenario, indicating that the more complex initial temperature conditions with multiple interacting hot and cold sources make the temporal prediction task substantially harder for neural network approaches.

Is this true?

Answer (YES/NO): YES